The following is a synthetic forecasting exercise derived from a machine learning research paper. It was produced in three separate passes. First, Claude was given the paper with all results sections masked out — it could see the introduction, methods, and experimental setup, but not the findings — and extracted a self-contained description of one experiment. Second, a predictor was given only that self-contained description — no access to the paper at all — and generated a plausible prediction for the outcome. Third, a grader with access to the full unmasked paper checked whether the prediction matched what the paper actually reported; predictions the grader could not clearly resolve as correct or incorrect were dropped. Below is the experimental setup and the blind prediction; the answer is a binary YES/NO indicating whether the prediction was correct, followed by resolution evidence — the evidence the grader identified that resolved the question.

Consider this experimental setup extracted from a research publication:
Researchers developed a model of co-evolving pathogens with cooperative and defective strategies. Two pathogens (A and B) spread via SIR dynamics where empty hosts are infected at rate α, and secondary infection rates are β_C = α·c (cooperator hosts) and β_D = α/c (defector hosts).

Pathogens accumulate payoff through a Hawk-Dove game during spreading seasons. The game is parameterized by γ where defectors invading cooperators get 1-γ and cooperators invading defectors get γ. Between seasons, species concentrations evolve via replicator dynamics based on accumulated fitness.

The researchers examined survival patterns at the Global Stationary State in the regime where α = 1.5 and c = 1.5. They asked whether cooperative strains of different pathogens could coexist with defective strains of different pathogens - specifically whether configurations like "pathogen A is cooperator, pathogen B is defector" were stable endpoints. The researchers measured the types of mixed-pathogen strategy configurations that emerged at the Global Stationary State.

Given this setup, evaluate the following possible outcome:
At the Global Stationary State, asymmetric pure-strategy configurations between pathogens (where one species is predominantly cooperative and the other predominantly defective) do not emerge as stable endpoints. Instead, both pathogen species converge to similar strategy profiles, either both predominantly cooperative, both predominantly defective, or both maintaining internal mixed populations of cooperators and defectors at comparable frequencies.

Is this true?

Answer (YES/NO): NO